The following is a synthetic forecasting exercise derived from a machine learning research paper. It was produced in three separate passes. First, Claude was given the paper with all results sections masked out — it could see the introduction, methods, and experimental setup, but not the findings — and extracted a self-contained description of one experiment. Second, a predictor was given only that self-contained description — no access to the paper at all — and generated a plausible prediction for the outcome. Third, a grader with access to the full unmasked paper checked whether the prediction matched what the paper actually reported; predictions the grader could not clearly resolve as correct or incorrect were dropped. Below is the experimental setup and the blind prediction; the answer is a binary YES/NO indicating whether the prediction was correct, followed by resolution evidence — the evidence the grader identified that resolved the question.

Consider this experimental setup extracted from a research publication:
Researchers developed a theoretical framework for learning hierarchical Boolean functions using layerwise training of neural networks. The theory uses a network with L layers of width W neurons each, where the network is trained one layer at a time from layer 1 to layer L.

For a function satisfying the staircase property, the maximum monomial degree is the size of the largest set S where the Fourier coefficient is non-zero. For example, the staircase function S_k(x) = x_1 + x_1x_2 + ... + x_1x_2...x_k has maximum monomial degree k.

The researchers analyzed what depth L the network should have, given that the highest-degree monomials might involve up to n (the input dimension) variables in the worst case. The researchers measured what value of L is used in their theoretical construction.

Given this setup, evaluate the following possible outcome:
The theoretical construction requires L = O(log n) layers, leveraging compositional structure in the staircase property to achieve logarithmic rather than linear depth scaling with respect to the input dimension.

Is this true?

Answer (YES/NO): NO